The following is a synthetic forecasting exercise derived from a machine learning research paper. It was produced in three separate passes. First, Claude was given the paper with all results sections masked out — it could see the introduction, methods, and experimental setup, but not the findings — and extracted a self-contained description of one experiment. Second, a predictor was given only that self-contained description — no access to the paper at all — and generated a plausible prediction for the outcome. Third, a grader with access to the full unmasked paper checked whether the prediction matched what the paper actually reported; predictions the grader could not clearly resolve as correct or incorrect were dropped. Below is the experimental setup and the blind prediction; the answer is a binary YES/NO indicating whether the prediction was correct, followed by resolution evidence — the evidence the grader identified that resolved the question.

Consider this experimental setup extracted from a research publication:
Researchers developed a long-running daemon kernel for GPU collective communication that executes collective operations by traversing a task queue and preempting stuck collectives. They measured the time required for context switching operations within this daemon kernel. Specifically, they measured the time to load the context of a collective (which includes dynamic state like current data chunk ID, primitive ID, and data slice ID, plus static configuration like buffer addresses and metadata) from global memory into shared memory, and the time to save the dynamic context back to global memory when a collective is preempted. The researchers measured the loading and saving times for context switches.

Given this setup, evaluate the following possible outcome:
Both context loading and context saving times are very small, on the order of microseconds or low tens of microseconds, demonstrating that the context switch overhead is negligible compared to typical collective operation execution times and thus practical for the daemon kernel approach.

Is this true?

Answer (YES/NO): NO